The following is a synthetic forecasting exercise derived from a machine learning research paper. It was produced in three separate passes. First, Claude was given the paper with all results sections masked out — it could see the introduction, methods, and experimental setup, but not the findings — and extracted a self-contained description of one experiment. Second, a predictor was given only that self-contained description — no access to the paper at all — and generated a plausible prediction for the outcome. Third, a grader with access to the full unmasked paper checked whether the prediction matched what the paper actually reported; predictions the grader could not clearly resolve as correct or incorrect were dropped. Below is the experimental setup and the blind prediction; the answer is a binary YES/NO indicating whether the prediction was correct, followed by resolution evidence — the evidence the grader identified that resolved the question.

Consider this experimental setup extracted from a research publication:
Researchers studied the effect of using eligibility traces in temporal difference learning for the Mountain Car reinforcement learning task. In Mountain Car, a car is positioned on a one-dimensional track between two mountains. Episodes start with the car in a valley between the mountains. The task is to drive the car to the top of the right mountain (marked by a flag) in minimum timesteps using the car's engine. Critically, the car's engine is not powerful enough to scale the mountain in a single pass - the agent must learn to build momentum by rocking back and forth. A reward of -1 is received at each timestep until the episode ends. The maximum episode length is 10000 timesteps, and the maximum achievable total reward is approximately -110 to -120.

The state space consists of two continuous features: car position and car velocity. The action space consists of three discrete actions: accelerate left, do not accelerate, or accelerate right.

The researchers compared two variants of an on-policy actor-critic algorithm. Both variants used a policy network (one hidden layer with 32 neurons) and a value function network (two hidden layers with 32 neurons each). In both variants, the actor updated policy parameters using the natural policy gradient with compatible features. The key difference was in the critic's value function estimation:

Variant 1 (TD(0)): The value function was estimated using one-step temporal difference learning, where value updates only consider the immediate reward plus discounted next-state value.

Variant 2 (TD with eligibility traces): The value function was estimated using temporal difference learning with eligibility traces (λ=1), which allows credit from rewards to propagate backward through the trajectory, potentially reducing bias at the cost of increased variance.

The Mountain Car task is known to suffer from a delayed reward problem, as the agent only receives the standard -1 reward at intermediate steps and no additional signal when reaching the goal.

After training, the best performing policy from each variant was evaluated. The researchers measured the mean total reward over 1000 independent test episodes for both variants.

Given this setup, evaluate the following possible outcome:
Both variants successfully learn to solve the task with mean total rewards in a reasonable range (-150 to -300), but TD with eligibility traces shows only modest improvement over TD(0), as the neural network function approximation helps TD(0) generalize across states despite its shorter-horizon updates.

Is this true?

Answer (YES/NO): NO